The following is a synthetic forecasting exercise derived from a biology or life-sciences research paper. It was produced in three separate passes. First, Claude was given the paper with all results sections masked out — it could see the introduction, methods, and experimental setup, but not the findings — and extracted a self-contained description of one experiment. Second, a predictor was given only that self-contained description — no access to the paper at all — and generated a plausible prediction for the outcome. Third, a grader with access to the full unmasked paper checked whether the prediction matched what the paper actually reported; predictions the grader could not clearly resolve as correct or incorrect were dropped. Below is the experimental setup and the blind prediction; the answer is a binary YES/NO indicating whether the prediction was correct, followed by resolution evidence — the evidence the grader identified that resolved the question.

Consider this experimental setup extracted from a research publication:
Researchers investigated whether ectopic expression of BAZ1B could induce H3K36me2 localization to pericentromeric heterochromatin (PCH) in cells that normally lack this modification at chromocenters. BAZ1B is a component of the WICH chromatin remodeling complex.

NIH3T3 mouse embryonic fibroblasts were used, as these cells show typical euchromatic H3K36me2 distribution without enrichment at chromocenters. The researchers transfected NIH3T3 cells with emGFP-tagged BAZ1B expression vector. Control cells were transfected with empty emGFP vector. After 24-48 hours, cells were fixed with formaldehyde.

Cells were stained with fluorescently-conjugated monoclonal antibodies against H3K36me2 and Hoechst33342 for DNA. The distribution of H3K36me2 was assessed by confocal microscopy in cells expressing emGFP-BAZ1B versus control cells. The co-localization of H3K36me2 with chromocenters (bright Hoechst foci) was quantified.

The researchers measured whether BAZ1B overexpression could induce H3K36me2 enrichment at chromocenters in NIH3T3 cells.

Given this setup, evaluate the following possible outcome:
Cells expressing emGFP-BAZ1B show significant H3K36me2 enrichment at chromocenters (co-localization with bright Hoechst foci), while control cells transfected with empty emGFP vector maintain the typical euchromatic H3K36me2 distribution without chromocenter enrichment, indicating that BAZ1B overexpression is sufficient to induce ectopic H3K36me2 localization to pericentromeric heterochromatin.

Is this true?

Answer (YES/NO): NO